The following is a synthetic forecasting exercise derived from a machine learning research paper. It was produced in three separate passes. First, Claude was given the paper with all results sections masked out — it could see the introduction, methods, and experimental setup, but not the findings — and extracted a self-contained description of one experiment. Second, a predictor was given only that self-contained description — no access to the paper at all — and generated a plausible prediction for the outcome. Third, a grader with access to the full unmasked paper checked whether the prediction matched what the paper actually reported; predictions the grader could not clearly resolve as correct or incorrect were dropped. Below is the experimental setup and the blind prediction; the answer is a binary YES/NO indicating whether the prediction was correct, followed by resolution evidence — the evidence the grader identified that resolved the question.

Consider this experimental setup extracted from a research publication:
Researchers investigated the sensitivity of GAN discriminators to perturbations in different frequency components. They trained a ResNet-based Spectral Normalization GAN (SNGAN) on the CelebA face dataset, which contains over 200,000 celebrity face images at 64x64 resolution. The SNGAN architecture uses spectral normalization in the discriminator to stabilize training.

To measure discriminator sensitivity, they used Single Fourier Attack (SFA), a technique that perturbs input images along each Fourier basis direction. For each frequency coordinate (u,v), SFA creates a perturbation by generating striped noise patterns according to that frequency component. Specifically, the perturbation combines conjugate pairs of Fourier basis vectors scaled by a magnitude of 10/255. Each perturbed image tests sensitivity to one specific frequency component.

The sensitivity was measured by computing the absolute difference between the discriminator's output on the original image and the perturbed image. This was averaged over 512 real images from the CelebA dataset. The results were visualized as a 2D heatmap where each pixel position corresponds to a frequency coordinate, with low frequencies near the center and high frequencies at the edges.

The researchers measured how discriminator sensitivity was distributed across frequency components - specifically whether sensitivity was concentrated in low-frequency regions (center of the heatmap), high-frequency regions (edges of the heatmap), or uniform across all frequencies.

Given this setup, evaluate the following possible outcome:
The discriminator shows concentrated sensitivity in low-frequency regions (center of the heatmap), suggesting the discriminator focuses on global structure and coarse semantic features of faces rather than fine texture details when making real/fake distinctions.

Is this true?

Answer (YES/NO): NO